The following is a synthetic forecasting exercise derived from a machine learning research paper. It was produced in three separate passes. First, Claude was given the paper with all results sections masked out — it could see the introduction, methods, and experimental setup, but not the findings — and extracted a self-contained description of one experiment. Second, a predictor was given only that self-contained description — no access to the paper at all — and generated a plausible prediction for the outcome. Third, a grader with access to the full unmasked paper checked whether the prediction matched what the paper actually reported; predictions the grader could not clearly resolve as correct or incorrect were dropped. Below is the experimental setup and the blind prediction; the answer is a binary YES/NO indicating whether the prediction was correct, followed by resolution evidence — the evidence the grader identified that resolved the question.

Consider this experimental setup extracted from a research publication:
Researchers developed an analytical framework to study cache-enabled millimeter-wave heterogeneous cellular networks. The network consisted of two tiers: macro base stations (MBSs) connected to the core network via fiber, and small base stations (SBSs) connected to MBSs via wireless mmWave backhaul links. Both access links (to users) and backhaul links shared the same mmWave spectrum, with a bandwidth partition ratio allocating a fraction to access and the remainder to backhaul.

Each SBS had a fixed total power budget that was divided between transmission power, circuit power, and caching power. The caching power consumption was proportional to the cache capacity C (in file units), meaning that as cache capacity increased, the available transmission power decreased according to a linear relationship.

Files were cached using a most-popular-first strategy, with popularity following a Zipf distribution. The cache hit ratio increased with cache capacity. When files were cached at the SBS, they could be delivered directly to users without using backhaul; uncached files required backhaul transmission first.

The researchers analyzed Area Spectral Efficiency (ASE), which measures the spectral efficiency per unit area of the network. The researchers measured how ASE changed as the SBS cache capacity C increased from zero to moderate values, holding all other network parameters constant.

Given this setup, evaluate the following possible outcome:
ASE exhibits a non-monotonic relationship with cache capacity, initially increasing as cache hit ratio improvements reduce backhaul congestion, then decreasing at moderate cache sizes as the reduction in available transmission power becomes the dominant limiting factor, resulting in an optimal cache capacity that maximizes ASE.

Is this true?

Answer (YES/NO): YES